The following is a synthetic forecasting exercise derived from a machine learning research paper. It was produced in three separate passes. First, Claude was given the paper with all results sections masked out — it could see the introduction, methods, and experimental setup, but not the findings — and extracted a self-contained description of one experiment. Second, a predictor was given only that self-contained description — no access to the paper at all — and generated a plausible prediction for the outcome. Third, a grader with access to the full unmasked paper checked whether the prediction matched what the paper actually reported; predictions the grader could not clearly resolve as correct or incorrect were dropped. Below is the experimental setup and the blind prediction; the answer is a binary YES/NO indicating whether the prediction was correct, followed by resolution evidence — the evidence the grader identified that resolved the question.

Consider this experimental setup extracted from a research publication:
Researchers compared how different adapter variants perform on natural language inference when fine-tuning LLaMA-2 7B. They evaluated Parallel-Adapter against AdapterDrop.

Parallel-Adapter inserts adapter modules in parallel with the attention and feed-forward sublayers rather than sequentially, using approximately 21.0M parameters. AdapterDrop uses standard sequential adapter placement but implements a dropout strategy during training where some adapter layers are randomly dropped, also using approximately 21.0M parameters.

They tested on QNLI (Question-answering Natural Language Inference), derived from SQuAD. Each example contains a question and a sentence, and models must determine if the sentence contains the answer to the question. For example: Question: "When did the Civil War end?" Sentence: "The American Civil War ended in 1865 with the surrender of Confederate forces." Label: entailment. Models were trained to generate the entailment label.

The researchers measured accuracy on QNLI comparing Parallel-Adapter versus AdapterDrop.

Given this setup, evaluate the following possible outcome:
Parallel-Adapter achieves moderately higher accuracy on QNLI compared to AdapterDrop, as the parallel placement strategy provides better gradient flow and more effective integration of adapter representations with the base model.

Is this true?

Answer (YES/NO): NO